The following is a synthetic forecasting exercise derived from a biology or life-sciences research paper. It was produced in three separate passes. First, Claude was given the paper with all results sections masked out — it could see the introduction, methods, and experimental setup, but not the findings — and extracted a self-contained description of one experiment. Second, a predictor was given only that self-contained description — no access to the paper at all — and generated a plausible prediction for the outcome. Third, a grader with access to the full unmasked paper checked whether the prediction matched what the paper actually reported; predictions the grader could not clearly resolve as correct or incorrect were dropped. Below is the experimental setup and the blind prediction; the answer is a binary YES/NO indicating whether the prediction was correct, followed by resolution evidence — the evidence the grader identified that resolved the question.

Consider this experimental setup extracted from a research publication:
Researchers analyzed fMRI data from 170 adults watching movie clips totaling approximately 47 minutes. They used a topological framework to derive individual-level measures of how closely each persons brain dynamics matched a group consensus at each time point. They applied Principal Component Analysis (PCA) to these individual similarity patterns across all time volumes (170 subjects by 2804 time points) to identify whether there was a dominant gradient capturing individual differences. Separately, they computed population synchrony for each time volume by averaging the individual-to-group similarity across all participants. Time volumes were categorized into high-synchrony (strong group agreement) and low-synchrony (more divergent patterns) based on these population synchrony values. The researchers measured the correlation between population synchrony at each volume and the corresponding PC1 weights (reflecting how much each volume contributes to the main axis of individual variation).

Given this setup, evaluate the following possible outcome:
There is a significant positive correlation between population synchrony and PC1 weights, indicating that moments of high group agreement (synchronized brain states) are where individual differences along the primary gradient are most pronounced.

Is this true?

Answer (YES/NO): YES